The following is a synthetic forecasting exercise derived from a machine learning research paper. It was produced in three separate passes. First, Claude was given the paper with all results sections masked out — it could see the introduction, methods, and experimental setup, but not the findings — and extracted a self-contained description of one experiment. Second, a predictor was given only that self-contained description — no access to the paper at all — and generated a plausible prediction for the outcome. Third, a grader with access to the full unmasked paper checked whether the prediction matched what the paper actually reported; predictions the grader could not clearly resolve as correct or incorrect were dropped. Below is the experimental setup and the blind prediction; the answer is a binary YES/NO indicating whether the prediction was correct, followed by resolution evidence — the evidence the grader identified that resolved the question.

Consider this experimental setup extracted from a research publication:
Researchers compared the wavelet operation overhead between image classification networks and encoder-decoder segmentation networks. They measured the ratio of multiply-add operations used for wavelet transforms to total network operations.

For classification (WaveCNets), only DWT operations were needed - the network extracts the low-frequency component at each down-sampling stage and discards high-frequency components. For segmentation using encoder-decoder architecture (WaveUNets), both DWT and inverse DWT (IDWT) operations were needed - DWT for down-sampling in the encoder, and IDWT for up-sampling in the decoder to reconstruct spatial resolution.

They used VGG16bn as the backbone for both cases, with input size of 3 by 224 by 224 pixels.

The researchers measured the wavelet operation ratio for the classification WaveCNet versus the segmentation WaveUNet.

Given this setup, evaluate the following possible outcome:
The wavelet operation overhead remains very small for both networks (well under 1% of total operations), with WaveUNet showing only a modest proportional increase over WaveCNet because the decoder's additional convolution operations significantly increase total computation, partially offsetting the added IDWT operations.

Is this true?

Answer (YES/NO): NO